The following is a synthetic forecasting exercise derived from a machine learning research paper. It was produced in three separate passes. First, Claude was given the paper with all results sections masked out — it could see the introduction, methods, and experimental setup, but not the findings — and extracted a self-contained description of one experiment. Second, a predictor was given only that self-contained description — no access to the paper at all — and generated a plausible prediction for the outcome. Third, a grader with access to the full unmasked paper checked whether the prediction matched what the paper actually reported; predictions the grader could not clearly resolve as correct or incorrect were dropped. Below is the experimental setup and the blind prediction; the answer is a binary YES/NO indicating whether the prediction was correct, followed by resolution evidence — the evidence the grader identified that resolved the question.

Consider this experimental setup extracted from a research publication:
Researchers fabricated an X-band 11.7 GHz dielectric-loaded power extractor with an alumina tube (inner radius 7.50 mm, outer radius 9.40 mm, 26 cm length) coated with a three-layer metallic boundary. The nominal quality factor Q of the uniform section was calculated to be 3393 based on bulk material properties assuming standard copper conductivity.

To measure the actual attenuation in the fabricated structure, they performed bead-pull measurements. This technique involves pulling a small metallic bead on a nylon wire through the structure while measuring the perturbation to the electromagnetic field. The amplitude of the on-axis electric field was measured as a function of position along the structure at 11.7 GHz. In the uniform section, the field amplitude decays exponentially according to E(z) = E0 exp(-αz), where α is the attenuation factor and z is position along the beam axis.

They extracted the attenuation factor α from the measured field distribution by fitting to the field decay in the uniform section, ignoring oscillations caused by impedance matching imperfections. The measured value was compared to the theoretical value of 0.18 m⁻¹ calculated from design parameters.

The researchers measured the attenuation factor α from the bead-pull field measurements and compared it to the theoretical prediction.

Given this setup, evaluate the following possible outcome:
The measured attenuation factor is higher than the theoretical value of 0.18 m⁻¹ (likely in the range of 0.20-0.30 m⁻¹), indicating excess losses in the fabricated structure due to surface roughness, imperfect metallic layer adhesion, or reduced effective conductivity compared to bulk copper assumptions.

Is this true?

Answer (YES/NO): NO